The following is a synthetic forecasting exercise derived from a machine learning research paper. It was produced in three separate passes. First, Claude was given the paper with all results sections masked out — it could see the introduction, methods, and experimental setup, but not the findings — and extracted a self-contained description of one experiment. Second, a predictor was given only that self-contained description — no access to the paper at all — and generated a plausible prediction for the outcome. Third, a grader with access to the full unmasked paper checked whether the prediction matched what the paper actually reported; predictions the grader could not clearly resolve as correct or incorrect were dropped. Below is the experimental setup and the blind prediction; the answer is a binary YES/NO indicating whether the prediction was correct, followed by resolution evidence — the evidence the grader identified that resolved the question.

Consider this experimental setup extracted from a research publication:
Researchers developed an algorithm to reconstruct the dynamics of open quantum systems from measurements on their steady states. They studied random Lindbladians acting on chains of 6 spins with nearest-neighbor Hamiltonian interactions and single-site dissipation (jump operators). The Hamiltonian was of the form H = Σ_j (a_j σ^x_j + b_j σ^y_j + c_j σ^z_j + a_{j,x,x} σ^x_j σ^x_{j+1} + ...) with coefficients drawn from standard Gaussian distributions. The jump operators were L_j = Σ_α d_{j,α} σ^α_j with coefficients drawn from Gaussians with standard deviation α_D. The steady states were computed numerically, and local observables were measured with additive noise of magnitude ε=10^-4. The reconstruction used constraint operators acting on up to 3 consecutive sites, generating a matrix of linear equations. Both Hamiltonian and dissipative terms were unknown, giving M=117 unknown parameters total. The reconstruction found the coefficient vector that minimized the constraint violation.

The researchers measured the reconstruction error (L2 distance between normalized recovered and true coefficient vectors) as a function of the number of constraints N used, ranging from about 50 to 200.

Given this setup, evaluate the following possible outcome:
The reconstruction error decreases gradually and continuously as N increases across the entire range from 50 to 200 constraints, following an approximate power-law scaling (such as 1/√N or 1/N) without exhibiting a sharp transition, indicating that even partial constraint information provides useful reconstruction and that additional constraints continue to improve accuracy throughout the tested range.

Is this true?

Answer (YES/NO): NO